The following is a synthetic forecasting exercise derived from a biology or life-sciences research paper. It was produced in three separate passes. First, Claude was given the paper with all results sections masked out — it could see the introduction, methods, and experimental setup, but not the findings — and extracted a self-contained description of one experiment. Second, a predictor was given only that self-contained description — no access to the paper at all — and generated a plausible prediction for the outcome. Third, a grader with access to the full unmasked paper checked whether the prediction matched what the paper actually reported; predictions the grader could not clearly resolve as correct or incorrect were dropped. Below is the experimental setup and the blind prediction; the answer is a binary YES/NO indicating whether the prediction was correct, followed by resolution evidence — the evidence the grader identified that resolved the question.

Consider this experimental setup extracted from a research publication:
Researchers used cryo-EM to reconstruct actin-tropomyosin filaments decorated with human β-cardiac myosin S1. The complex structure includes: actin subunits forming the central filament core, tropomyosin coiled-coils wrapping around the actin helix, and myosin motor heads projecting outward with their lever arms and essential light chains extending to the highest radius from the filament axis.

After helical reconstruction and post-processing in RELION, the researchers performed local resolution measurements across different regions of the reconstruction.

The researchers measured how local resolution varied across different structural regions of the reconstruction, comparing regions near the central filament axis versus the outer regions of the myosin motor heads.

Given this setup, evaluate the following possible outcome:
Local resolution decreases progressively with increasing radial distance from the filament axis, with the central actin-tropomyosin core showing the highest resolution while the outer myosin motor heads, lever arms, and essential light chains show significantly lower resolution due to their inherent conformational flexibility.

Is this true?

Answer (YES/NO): YES